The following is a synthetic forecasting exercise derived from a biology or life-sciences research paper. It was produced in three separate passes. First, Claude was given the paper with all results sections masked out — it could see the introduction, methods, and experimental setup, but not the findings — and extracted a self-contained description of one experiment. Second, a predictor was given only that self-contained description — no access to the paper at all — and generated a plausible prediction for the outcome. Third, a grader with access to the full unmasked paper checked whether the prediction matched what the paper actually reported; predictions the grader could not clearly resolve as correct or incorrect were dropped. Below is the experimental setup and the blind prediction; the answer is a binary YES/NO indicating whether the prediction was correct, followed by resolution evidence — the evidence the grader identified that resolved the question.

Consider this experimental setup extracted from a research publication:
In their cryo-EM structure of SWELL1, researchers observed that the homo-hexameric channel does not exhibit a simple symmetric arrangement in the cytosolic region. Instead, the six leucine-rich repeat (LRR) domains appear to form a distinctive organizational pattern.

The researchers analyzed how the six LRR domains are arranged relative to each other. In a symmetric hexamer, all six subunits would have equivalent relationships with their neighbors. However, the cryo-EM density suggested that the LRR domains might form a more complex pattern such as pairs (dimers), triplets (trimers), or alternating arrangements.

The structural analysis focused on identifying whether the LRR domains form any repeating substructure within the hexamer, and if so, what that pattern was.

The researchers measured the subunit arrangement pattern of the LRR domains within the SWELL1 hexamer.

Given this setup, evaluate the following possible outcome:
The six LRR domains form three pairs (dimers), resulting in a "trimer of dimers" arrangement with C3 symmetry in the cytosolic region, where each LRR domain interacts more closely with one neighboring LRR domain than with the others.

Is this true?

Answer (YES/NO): YES